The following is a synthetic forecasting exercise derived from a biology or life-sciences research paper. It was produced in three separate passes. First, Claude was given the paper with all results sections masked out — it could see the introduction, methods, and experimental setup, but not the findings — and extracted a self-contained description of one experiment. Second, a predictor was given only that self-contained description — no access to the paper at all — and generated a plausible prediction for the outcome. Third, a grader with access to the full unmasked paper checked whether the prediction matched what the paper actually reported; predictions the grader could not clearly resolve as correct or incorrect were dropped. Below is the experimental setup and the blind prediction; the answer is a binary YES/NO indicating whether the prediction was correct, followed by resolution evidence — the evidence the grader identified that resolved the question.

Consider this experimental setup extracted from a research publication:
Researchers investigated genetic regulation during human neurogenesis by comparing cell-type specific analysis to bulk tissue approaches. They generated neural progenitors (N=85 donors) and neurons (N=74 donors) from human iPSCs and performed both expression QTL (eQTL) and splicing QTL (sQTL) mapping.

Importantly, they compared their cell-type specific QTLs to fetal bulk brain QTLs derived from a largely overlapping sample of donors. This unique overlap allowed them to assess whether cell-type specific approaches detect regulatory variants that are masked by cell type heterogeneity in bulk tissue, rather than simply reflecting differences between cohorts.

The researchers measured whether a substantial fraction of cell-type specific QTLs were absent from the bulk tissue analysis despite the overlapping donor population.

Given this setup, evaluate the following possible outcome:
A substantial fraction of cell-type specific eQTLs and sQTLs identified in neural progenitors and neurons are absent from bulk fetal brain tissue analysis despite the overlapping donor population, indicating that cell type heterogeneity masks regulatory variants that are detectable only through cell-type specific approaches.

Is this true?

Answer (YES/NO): YES